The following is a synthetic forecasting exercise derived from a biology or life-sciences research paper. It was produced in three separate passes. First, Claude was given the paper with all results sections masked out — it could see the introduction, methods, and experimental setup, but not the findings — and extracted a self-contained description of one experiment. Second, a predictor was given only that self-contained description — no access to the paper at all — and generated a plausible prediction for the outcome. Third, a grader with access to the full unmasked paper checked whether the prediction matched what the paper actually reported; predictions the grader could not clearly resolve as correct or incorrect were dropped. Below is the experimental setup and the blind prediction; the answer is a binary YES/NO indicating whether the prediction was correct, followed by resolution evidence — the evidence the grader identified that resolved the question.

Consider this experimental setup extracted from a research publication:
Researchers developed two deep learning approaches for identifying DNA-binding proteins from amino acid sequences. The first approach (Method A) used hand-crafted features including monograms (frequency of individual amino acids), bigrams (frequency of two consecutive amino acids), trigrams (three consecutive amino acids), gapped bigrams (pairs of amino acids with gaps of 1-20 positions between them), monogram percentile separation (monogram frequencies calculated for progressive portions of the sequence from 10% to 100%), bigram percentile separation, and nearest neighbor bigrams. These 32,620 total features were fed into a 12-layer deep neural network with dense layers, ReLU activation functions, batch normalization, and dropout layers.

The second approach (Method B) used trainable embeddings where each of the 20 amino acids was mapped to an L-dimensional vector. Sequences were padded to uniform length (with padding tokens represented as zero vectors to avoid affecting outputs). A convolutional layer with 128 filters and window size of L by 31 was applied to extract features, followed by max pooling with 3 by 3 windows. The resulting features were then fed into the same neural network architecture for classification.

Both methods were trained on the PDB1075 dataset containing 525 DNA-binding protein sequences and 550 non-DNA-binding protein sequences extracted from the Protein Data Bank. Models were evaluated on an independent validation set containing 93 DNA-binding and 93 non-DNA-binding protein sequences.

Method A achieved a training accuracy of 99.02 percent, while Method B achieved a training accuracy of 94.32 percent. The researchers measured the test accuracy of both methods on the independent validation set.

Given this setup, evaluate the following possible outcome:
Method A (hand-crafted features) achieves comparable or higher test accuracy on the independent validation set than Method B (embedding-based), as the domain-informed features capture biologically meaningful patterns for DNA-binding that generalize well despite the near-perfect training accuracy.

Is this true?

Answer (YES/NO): NO